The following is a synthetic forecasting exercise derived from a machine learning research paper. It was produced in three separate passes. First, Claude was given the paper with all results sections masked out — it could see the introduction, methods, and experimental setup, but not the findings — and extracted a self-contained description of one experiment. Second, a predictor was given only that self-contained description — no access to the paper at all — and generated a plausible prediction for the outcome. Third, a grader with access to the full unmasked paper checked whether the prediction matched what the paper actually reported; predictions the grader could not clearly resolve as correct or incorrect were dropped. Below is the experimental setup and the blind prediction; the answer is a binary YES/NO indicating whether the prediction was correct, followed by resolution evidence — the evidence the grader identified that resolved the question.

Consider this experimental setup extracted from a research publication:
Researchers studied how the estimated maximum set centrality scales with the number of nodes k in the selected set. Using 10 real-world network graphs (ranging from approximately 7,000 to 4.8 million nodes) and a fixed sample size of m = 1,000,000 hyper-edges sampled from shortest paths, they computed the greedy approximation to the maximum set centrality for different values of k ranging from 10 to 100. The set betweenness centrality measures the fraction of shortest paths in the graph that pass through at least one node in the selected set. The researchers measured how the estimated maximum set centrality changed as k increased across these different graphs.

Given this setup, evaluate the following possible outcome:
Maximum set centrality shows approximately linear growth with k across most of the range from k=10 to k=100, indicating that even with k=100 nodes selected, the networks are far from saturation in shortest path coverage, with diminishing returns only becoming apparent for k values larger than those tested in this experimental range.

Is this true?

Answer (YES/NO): NO